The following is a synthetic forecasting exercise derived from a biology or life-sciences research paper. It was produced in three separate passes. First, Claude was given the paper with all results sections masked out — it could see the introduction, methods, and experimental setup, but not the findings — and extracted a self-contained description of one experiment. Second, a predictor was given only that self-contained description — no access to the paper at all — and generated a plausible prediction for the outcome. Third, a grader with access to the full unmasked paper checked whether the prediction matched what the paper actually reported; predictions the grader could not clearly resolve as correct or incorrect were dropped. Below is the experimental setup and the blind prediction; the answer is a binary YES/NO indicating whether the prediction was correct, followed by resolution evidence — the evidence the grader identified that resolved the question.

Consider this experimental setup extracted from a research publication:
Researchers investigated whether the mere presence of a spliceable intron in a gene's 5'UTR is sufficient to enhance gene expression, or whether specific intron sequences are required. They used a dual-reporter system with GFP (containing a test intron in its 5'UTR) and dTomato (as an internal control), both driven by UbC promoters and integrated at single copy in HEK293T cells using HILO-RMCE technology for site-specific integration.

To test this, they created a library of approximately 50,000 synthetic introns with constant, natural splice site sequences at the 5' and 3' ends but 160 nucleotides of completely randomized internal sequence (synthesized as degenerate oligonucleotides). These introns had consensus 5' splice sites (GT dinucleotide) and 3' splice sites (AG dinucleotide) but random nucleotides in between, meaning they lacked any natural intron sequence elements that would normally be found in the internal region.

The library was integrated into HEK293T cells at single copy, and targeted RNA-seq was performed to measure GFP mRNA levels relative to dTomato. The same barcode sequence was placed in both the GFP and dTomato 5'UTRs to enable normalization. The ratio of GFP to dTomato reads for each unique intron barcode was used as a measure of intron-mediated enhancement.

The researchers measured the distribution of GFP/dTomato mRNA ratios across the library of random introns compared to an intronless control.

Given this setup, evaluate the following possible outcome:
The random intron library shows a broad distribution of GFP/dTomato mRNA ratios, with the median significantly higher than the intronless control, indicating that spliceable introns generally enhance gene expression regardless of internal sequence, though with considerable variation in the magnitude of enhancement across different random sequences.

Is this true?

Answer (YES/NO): NO